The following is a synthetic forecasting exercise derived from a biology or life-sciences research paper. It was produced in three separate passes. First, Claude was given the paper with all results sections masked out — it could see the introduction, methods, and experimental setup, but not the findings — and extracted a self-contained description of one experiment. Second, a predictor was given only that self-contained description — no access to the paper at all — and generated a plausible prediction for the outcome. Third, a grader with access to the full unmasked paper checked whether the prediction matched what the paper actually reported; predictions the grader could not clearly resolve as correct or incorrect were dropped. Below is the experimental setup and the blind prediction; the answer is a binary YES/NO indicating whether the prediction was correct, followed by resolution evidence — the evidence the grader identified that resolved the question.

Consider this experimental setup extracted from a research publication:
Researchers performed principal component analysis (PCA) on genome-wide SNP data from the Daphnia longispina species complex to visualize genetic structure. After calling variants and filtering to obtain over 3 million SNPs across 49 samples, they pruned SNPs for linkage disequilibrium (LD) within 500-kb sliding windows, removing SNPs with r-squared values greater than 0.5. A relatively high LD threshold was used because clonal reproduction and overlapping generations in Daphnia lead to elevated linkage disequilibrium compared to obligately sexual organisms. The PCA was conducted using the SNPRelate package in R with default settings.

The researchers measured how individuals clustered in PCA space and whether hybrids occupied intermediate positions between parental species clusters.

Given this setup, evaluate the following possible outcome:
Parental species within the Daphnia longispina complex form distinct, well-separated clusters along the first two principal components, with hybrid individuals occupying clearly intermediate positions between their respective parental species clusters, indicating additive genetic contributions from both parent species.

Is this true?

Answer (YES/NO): NO